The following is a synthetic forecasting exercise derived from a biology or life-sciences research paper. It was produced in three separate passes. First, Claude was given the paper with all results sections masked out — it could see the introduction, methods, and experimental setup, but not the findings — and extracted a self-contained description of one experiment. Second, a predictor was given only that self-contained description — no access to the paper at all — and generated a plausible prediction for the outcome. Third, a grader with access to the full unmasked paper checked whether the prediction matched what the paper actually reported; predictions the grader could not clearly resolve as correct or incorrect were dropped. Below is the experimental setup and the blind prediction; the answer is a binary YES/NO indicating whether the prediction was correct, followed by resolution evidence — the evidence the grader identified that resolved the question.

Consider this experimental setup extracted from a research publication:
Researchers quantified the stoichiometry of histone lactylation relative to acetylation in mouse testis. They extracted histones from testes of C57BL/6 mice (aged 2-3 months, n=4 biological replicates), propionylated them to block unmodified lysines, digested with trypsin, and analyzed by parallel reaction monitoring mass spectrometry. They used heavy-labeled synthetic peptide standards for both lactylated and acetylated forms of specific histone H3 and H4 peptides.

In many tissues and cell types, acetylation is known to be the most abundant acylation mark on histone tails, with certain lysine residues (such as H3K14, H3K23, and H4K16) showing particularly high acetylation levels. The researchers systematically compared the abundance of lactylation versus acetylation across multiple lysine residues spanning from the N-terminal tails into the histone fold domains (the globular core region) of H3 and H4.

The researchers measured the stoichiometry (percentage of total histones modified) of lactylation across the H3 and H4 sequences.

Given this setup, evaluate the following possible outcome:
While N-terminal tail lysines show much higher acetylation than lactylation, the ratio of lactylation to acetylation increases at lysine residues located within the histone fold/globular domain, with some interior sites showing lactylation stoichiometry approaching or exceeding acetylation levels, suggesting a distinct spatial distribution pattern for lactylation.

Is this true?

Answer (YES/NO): YES